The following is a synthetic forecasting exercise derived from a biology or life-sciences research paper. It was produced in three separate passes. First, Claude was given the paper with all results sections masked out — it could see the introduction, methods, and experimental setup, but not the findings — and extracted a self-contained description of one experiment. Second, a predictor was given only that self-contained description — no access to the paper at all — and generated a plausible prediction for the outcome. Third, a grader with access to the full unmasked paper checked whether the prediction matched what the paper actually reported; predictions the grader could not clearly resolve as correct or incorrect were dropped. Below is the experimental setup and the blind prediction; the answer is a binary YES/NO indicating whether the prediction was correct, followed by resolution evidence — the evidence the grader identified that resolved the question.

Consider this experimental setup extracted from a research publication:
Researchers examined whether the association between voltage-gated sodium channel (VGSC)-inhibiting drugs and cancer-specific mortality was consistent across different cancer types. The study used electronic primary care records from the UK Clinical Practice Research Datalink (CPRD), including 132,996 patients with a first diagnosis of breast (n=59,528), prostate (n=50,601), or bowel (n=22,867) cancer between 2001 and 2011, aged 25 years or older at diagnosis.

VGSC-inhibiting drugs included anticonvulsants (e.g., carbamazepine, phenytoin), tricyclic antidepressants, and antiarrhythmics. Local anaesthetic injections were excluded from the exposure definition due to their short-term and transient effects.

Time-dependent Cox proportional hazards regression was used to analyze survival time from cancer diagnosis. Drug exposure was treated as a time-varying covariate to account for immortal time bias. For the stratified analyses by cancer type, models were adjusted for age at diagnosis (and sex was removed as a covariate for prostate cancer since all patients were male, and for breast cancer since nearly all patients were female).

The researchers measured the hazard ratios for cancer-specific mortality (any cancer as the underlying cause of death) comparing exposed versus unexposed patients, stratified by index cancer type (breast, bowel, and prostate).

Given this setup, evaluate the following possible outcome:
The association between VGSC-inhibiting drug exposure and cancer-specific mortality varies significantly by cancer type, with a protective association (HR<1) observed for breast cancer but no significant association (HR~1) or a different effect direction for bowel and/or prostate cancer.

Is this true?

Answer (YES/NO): NO